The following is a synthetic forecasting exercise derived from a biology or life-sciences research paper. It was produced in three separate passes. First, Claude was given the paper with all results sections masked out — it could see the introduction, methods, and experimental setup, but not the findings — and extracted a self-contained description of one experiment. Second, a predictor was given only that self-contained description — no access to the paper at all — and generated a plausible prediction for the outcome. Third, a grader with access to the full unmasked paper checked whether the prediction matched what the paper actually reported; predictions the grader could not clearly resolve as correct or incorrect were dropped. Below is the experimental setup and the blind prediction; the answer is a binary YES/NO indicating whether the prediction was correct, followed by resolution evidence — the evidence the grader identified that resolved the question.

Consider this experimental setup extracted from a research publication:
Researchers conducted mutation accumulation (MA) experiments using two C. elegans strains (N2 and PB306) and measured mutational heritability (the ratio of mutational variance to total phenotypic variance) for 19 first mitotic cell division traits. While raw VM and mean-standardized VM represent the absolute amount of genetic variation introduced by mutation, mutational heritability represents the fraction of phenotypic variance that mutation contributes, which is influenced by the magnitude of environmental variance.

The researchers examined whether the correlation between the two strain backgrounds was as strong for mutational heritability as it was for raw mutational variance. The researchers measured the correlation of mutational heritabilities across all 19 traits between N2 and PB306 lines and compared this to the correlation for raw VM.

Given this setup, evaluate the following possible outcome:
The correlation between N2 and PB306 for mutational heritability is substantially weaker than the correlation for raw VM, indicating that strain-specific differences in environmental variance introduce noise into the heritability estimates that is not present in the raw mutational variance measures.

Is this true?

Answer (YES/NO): YES